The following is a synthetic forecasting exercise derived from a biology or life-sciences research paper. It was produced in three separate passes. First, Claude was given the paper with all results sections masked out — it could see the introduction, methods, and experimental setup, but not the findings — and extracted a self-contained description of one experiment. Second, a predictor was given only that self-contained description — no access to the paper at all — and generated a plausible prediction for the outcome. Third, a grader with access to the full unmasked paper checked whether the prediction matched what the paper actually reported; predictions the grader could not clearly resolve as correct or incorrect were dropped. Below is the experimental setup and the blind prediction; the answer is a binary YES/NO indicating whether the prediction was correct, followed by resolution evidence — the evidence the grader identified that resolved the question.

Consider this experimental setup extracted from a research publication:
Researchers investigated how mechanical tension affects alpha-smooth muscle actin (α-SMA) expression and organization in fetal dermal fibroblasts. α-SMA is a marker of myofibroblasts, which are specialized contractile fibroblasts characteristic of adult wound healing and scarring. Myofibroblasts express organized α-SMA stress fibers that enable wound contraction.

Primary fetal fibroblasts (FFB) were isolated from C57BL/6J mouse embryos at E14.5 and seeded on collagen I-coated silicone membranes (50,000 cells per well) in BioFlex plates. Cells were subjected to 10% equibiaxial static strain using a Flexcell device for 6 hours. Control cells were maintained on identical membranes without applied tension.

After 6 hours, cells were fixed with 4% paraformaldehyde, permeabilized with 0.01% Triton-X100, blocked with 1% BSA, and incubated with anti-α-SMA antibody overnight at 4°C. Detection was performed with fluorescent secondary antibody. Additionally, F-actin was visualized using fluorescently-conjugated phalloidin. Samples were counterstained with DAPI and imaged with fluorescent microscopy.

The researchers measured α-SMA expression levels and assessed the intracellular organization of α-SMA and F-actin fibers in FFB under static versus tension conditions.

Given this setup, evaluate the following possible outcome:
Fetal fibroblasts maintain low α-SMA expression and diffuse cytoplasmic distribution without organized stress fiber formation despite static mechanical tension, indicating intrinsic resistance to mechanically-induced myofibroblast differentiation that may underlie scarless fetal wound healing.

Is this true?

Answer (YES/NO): NO